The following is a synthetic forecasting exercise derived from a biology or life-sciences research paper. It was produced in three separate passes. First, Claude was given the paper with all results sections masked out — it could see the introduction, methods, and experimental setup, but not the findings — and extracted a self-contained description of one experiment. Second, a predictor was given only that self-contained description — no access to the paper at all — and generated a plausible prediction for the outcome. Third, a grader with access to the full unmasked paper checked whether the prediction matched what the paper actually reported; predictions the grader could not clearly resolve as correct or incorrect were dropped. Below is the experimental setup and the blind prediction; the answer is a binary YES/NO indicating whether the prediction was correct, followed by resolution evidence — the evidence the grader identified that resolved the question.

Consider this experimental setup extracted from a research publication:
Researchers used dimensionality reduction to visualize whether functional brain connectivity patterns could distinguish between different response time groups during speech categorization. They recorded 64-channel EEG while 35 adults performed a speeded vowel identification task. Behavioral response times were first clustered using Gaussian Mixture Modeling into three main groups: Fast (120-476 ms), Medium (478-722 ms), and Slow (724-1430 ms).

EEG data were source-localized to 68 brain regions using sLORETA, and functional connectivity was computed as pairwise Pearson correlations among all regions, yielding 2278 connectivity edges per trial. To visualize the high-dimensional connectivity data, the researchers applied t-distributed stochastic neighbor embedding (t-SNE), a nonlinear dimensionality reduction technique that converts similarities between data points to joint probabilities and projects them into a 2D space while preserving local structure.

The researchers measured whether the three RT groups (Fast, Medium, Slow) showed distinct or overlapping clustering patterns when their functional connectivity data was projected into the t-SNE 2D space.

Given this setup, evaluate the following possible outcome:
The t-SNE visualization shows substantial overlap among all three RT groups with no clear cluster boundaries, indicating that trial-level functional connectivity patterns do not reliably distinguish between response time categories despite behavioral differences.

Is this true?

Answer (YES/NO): NO